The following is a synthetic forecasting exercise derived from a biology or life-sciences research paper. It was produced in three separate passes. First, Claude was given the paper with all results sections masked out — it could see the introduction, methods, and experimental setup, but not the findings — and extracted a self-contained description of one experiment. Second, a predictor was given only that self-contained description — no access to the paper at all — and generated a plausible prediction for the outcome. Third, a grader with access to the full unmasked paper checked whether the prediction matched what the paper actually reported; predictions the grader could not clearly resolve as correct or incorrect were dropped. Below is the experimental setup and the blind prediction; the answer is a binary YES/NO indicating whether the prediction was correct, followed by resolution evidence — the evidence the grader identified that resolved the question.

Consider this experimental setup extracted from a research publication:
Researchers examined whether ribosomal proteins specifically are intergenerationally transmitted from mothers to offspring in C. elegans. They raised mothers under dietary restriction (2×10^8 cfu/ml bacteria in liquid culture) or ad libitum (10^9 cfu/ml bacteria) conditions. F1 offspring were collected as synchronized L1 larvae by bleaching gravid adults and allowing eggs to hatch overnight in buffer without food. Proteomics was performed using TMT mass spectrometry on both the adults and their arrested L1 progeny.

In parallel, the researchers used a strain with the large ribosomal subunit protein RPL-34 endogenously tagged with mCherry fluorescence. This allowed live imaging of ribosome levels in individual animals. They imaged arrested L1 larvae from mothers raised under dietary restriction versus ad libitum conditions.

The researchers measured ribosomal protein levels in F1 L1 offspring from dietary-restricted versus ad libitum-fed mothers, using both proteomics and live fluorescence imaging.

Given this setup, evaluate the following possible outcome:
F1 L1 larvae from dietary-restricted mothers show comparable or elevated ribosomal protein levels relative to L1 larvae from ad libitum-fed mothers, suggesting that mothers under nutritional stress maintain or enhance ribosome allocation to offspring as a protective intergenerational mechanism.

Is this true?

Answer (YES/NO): NO